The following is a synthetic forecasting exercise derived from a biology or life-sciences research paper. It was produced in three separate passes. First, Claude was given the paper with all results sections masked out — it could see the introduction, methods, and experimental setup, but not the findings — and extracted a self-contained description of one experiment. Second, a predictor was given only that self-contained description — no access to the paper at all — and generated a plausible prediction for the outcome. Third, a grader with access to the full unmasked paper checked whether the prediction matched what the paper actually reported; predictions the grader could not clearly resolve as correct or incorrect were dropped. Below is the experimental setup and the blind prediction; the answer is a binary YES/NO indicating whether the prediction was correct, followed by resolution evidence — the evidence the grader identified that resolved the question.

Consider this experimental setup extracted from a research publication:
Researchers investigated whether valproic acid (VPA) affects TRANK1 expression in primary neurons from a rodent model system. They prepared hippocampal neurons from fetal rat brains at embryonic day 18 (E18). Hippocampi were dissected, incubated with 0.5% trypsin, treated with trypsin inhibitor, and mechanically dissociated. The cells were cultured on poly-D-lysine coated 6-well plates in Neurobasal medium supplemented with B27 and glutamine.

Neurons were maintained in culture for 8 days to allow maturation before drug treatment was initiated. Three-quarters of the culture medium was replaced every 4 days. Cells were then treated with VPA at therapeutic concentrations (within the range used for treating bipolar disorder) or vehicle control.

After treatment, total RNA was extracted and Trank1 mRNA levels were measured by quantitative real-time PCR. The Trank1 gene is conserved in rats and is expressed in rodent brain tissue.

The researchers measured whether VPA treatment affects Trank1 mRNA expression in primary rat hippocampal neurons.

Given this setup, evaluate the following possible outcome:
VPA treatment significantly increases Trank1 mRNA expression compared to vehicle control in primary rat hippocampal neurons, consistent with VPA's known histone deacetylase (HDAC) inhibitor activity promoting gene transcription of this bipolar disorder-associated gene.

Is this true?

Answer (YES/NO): NO